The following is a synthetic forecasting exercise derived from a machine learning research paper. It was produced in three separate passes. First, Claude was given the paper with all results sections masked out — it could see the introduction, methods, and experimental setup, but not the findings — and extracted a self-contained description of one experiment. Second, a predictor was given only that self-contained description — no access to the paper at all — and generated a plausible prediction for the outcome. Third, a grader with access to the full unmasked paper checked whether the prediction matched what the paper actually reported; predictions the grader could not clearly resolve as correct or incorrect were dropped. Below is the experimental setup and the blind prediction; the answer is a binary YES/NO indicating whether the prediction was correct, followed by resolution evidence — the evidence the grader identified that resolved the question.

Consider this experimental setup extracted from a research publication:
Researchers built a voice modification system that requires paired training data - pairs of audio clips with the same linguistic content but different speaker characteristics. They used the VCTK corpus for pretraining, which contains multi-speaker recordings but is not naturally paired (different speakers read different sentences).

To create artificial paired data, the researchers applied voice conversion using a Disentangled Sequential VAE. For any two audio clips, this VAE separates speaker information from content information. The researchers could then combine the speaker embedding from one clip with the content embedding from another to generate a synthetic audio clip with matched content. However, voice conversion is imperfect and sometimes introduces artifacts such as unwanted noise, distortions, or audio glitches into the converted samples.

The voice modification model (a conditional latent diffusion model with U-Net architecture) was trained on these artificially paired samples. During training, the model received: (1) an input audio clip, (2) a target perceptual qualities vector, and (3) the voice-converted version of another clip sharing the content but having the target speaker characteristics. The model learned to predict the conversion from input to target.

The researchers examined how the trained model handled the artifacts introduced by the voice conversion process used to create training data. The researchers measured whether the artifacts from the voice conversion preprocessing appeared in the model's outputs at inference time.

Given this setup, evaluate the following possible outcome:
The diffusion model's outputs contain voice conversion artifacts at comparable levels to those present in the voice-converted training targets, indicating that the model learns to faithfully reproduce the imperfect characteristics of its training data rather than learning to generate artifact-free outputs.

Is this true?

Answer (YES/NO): NO